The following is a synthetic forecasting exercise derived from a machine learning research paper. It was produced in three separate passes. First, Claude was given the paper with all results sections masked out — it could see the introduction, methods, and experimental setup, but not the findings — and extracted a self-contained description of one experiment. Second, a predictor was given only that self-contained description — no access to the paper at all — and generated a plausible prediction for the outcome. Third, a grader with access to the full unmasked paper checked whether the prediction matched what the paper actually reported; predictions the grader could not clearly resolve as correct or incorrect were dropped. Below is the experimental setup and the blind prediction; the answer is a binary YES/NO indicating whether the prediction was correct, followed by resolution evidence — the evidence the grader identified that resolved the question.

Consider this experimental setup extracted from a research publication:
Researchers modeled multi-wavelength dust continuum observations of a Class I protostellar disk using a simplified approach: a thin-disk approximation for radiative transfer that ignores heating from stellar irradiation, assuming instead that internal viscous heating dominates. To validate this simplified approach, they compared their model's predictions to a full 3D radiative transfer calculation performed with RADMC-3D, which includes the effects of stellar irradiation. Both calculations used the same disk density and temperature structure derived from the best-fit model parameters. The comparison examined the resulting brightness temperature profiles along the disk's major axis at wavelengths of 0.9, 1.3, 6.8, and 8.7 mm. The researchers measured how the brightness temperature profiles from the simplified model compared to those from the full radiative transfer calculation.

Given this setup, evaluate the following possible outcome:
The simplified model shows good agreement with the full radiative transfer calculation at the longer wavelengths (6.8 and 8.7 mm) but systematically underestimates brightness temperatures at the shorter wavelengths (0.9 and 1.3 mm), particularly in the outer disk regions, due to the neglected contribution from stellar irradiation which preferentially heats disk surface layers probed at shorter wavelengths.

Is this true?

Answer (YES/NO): NO